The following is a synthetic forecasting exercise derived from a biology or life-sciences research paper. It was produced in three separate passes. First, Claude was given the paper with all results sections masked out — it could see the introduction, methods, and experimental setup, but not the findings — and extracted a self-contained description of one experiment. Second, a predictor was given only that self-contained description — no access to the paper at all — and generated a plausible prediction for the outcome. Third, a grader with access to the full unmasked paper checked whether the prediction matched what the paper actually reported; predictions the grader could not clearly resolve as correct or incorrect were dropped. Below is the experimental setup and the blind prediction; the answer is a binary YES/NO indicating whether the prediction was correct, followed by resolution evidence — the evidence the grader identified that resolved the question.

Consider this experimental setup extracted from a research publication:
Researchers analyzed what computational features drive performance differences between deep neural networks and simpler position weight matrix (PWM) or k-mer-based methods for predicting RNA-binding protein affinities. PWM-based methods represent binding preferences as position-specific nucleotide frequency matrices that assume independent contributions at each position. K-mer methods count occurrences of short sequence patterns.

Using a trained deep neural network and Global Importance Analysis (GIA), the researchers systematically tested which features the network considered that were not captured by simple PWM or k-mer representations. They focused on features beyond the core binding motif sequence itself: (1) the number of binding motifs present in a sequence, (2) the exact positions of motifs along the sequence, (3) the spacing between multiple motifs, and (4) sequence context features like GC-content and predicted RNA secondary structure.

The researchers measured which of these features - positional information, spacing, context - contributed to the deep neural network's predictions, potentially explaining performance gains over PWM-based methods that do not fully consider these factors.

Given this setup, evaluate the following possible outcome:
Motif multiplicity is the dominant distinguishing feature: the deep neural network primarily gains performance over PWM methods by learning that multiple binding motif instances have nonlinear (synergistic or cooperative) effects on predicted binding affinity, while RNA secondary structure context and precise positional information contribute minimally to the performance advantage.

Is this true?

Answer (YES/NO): NO